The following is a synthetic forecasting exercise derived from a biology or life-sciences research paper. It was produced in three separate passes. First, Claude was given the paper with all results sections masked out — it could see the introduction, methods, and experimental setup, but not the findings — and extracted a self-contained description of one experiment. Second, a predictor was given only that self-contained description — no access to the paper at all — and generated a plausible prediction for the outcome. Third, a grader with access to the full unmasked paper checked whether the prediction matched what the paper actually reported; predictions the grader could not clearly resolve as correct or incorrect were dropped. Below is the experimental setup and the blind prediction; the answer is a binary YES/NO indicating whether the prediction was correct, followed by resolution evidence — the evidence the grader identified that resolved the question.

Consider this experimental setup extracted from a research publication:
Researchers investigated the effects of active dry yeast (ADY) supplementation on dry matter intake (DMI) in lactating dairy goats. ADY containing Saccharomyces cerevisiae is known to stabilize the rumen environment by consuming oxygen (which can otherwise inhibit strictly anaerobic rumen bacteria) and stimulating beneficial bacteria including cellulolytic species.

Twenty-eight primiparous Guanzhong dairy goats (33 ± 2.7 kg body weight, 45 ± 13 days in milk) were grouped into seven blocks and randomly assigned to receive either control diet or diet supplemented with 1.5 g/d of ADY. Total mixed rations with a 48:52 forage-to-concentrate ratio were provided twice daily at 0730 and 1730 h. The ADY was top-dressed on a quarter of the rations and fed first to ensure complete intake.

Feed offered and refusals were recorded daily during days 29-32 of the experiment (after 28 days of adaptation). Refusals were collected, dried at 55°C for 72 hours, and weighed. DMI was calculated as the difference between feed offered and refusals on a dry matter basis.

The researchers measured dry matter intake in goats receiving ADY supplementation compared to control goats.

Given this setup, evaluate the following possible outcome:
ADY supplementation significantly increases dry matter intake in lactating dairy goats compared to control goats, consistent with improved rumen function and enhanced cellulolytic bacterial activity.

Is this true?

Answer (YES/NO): NO